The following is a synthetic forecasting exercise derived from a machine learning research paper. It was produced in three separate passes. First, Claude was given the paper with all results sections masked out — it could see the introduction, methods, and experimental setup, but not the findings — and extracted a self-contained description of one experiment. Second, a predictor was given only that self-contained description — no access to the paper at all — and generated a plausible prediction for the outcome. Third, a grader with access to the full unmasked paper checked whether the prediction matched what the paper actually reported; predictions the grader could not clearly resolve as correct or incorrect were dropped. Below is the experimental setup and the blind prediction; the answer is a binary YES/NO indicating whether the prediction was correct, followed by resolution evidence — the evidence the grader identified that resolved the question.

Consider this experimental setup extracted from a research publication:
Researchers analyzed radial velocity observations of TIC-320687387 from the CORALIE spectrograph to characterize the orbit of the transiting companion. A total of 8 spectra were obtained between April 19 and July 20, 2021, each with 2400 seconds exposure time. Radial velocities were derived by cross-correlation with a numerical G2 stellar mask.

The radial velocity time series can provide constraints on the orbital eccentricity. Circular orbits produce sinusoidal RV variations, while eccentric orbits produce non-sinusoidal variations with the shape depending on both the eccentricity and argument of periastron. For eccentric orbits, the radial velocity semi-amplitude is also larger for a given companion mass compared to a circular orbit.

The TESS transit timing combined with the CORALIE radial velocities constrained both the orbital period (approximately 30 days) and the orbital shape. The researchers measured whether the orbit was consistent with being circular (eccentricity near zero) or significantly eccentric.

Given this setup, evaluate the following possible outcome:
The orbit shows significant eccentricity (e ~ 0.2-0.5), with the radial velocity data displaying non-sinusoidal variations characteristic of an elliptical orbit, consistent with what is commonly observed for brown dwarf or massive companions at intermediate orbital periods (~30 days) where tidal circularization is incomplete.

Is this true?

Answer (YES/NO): YES